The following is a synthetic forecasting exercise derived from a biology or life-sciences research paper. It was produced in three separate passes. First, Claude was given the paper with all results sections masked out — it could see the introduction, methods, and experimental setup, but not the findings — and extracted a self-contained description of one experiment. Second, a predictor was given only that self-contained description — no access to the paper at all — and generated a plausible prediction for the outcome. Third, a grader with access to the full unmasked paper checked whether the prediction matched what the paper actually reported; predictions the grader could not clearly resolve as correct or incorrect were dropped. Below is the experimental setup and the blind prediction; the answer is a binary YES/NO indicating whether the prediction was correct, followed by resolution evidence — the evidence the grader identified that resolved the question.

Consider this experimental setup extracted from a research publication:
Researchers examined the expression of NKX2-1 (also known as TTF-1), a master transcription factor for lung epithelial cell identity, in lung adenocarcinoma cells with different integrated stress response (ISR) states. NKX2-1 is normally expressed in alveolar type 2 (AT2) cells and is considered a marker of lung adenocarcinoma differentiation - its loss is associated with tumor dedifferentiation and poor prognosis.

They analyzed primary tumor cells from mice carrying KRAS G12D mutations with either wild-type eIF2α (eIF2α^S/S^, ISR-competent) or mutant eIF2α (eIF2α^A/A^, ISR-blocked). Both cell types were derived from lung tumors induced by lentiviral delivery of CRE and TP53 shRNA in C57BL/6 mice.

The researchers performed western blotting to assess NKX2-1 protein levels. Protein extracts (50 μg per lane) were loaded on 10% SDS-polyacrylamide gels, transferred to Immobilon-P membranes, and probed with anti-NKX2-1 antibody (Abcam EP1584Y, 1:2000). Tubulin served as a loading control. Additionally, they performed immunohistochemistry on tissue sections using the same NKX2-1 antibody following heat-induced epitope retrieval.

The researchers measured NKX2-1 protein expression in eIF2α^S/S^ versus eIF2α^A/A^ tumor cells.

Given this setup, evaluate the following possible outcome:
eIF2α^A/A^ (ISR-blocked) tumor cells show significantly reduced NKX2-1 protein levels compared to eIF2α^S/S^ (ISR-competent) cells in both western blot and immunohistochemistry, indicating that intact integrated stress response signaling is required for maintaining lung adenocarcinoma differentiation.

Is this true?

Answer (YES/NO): NO